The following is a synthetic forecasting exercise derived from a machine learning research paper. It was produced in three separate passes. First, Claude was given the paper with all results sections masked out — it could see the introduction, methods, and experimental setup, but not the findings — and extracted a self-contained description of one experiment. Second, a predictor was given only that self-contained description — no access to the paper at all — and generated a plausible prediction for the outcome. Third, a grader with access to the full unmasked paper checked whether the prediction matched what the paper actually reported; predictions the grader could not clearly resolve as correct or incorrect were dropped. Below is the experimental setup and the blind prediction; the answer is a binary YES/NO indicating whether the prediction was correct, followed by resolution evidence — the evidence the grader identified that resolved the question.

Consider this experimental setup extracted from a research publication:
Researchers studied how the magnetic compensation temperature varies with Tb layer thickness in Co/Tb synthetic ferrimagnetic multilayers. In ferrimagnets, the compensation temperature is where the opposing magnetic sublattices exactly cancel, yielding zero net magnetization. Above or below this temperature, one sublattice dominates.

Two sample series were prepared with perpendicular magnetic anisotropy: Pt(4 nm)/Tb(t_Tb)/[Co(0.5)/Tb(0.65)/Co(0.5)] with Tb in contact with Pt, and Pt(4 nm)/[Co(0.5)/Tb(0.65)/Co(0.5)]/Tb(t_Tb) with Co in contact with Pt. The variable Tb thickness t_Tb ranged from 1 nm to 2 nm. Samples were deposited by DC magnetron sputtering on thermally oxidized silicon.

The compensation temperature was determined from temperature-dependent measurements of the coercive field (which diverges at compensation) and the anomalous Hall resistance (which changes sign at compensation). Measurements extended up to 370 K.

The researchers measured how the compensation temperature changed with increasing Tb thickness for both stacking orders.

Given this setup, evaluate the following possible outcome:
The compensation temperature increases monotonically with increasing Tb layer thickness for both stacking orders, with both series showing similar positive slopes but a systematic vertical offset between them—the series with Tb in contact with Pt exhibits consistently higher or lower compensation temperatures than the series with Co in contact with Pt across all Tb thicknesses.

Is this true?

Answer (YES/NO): NO